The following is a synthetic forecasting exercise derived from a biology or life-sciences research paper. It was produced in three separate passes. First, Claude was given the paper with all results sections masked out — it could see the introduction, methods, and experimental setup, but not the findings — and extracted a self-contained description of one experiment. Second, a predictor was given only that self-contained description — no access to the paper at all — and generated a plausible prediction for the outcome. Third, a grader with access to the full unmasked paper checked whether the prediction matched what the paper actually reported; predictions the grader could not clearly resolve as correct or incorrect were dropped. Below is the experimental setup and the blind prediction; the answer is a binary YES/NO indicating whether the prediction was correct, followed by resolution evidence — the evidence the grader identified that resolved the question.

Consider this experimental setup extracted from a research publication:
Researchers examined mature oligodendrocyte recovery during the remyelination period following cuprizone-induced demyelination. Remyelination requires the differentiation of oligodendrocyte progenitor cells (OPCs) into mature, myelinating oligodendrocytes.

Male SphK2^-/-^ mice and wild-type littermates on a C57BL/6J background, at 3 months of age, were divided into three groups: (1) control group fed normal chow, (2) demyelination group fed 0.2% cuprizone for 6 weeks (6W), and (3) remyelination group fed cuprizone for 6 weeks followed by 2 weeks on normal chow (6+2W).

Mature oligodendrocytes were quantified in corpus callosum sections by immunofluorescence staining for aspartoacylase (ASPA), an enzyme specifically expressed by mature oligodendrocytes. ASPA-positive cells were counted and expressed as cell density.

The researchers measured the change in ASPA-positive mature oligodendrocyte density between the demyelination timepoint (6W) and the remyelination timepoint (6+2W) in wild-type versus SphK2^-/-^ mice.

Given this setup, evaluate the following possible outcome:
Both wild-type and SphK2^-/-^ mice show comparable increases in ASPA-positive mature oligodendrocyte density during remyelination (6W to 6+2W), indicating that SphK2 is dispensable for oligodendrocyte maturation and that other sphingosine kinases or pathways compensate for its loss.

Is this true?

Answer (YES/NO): YES